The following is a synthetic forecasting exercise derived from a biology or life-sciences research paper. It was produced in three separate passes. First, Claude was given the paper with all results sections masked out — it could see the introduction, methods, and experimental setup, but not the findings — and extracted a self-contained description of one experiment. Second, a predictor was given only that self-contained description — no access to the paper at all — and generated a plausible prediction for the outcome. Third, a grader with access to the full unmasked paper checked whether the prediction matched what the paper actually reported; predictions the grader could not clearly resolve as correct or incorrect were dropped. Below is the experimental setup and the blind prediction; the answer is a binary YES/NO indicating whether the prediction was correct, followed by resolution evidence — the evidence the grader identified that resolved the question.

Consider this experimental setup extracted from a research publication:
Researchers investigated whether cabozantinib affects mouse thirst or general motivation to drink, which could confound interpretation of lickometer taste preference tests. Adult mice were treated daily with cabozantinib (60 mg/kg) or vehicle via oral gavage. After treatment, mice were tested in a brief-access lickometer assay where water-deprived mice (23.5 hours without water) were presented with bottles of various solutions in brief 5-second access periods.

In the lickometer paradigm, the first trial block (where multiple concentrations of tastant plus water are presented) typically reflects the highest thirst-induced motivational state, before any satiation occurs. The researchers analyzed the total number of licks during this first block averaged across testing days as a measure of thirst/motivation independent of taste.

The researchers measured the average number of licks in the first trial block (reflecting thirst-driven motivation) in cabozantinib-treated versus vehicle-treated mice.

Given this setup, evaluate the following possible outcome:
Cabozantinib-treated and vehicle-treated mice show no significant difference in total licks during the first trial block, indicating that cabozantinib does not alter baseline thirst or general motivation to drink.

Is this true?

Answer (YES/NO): YES